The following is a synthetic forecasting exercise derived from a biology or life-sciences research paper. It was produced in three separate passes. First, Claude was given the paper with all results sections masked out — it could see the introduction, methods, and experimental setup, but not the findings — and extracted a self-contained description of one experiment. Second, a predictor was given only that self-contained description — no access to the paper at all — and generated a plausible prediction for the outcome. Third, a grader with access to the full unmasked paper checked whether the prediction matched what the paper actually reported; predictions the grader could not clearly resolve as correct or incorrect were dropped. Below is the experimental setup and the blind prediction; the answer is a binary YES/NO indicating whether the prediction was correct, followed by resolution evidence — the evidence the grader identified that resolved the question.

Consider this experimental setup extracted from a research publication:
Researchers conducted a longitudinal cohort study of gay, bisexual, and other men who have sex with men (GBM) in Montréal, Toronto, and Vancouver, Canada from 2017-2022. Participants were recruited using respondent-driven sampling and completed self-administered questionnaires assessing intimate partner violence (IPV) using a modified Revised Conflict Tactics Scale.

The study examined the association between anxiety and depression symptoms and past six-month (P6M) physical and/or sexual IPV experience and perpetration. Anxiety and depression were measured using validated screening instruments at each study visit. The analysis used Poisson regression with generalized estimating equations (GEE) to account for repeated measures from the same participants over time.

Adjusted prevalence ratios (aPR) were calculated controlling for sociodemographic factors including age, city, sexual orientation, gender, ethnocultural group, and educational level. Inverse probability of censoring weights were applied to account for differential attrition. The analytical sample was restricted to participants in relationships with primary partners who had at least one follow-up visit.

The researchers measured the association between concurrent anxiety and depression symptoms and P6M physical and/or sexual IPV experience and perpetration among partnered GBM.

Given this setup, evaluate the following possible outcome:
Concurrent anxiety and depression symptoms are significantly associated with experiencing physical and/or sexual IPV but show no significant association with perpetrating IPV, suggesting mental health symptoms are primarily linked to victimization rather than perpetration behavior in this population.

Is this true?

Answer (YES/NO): NO